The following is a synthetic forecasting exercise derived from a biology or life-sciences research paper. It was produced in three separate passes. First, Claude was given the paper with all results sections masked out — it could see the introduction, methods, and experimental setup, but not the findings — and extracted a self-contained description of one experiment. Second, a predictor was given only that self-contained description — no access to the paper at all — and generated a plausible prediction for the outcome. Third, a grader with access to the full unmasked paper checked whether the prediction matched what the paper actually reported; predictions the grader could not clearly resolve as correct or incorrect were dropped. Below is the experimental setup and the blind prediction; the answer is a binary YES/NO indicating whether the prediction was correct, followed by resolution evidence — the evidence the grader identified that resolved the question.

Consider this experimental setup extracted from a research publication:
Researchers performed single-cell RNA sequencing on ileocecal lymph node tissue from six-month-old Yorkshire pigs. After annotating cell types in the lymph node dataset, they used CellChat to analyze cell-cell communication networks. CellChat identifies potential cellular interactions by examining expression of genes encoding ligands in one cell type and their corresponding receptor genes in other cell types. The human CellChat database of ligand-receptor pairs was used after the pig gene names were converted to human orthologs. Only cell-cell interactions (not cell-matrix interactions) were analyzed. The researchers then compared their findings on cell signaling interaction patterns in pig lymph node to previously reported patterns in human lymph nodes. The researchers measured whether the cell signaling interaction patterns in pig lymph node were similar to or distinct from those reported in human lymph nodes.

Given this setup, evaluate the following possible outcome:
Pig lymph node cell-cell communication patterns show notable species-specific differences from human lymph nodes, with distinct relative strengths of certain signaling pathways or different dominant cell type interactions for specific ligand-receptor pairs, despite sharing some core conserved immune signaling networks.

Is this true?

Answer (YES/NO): NO